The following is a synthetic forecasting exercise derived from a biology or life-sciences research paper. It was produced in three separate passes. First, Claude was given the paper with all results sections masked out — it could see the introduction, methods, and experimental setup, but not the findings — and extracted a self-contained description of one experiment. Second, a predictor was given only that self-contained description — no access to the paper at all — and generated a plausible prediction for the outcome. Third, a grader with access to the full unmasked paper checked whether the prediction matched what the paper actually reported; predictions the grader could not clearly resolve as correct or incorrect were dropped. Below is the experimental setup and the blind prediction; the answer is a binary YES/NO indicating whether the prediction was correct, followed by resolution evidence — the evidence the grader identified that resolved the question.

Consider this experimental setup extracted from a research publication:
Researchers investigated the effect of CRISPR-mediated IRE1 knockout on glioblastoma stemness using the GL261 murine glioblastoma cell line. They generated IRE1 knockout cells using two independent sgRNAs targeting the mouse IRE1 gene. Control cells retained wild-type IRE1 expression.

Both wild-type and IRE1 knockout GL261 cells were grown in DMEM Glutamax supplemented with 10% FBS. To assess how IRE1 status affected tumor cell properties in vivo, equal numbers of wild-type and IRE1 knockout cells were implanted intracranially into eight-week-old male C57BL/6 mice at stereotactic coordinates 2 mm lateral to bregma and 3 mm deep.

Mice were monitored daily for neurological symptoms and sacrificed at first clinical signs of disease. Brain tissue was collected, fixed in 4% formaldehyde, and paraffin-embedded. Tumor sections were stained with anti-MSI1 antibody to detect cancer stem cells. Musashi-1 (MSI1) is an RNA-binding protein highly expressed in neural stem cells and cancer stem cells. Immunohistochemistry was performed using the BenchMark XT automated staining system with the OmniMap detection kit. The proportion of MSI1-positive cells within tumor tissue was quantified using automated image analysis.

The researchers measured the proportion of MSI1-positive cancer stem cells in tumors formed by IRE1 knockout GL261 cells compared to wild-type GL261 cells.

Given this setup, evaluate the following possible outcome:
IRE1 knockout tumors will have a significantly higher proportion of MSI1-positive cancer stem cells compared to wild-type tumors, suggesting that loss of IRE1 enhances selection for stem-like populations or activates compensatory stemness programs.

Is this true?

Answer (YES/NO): YES